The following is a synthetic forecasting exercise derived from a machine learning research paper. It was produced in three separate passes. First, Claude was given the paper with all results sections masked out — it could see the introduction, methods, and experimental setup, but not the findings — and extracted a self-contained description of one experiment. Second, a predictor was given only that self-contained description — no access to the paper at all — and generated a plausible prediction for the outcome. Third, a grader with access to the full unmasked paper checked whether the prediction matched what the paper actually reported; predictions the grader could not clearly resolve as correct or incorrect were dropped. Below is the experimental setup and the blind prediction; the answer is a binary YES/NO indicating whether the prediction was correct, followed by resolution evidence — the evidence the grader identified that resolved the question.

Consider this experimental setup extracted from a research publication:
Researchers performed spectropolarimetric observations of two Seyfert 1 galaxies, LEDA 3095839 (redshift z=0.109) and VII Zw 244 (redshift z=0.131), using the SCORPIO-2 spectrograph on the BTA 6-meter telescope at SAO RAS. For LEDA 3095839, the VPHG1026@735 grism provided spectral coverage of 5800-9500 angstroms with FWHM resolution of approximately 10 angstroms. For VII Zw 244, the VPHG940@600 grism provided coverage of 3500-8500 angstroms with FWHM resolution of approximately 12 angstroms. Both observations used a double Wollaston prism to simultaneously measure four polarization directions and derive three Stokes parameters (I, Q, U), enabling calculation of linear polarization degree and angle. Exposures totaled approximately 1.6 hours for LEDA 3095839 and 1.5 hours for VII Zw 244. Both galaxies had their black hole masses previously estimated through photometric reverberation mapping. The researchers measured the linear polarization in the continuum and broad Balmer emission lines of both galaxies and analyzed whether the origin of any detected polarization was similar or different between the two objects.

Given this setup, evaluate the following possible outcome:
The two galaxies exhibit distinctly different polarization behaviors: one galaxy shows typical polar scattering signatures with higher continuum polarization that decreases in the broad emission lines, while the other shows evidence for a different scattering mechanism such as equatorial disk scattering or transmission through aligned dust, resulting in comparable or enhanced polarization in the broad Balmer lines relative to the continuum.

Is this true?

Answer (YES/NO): NO